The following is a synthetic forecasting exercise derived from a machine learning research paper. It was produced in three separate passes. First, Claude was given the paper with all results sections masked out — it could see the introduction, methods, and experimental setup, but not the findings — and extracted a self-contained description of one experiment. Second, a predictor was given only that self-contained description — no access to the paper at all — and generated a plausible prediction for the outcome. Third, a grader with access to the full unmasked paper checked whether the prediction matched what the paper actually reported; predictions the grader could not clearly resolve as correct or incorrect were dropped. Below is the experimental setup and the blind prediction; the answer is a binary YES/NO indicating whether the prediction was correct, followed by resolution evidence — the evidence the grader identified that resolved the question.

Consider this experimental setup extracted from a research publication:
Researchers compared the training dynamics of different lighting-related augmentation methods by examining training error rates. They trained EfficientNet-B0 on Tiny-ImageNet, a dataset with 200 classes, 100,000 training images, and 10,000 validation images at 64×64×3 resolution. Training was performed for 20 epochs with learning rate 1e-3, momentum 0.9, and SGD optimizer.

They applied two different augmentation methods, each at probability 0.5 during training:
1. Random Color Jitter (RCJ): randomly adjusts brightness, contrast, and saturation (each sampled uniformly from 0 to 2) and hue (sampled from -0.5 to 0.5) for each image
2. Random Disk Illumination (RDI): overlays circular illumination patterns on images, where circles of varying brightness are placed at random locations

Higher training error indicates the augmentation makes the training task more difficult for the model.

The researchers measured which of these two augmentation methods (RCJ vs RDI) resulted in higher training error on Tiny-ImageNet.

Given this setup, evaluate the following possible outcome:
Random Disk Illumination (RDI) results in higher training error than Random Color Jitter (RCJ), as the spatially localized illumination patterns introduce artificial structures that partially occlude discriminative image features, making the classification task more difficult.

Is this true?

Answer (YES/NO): YES